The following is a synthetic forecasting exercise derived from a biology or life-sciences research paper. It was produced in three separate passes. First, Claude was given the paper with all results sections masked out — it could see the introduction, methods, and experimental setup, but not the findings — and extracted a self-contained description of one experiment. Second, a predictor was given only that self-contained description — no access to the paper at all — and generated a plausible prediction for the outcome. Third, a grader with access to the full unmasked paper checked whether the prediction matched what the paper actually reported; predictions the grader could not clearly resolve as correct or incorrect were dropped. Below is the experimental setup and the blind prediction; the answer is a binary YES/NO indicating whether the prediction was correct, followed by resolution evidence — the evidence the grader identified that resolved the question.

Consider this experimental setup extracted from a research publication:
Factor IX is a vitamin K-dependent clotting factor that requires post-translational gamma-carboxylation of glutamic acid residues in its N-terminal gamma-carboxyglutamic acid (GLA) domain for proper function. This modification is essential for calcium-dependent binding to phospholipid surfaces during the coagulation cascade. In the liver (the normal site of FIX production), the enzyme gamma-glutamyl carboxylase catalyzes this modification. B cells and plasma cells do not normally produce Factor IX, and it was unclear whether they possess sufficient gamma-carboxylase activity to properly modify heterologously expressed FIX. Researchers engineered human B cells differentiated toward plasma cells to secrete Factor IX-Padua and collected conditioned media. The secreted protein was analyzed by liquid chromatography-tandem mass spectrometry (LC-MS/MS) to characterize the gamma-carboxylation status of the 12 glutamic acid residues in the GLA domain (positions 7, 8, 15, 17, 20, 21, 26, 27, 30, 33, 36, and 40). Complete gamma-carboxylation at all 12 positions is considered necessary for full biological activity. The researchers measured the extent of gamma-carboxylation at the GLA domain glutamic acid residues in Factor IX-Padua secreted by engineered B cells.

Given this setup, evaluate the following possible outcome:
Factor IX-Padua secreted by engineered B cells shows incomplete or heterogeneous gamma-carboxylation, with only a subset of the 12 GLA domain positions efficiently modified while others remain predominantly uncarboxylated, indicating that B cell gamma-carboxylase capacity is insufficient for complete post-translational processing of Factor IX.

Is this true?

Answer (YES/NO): NO